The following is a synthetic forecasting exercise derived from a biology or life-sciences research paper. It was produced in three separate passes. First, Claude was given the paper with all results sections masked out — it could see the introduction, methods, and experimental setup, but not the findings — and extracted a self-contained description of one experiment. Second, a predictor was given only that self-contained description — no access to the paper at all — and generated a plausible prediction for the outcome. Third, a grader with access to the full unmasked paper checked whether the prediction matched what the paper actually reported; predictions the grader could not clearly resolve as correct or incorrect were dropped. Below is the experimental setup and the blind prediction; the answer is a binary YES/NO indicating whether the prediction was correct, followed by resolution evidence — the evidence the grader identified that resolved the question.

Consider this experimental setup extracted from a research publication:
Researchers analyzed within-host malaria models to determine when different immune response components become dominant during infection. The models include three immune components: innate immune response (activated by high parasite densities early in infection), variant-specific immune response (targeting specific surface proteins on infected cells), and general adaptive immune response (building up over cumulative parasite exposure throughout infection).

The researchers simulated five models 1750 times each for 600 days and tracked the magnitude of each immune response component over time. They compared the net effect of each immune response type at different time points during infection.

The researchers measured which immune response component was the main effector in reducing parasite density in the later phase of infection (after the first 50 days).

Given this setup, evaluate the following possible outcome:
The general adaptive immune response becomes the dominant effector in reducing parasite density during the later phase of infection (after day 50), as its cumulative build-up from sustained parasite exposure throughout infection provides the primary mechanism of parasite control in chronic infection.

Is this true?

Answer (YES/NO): YES